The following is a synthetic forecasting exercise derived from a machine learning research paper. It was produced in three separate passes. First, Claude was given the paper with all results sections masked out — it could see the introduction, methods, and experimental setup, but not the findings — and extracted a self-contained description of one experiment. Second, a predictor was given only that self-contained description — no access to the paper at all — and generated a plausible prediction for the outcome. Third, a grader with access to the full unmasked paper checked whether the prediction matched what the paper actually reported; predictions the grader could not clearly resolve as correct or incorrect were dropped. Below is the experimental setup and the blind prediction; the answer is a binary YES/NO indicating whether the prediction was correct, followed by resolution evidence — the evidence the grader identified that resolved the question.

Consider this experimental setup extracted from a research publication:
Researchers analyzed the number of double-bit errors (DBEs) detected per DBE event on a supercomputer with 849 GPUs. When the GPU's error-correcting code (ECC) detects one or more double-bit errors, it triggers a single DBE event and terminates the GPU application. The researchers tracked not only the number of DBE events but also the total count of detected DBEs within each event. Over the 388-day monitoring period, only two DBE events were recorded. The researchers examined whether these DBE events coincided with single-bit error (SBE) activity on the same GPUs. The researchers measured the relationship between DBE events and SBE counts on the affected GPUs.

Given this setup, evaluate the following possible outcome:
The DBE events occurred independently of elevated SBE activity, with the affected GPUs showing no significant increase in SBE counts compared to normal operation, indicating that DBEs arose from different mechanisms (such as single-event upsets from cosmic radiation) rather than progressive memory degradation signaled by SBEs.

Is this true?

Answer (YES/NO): YES